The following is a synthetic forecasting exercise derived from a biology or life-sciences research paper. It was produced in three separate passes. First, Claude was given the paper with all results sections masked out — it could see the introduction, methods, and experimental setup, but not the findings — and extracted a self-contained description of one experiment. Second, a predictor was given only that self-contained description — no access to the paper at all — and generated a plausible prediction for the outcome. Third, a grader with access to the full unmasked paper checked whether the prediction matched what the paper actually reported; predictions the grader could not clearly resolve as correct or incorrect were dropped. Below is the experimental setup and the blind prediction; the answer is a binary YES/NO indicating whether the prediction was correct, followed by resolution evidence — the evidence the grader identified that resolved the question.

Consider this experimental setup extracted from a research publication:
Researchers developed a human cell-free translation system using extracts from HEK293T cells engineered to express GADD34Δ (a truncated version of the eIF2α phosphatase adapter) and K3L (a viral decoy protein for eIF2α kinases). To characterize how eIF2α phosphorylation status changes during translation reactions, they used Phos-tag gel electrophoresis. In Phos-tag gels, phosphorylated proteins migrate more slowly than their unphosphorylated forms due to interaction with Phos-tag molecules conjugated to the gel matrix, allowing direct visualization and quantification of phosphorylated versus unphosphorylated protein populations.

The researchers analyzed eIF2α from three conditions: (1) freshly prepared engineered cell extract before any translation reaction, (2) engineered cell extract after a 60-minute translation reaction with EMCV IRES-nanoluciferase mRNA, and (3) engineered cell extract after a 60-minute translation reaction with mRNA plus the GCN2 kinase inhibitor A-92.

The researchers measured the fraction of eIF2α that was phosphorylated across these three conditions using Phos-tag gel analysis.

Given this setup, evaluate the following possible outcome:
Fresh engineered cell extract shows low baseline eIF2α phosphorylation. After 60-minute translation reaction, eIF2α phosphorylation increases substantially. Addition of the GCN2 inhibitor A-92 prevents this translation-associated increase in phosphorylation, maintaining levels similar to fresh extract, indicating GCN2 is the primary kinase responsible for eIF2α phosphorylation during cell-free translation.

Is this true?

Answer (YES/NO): NO